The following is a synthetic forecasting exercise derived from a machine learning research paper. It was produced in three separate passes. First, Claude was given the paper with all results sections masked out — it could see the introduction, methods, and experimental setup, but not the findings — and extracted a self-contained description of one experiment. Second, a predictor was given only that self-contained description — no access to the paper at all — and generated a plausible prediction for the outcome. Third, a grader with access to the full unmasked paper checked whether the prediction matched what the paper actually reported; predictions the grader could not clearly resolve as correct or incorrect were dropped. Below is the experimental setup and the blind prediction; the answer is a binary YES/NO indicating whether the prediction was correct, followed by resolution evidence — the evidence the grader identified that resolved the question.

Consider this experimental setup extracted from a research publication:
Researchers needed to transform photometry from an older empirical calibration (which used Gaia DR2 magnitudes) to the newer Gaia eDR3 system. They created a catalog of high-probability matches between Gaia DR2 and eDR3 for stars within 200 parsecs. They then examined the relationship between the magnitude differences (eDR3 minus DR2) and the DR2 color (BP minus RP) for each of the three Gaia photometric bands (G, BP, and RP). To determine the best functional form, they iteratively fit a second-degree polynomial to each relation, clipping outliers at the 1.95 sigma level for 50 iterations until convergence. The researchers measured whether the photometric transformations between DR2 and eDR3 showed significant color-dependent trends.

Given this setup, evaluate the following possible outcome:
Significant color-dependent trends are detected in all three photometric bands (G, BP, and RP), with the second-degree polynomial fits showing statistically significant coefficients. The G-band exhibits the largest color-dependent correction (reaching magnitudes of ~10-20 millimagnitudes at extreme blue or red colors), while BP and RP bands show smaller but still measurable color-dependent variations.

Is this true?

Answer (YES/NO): NO